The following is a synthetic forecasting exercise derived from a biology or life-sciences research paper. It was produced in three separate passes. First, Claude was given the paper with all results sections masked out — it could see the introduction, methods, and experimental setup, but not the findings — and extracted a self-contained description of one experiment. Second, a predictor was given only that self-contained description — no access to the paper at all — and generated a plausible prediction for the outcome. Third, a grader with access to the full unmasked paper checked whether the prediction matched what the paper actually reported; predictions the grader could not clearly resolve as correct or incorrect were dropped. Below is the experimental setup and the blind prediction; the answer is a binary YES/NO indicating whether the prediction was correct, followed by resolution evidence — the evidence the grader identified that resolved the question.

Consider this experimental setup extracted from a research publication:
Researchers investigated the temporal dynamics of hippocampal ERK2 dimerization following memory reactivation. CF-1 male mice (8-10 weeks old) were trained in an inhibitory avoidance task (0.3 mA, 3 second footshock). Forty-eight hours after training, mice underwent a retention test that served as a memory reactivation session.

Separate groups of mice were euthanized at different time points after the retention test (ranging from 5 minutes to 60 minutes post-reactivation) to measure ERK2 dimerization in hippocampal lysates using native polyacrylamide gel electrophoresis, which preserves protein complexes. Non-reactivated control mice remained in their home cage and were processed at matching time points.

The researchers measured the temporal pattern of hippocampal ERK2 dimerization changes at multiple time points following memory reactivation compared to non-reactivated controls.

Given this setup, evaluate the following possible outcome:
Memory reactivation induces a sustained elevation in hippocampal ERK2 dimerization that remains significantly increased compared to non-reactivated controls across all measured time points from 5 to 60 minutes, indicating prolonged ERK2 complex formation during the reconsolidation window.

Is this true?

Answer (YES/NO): NO